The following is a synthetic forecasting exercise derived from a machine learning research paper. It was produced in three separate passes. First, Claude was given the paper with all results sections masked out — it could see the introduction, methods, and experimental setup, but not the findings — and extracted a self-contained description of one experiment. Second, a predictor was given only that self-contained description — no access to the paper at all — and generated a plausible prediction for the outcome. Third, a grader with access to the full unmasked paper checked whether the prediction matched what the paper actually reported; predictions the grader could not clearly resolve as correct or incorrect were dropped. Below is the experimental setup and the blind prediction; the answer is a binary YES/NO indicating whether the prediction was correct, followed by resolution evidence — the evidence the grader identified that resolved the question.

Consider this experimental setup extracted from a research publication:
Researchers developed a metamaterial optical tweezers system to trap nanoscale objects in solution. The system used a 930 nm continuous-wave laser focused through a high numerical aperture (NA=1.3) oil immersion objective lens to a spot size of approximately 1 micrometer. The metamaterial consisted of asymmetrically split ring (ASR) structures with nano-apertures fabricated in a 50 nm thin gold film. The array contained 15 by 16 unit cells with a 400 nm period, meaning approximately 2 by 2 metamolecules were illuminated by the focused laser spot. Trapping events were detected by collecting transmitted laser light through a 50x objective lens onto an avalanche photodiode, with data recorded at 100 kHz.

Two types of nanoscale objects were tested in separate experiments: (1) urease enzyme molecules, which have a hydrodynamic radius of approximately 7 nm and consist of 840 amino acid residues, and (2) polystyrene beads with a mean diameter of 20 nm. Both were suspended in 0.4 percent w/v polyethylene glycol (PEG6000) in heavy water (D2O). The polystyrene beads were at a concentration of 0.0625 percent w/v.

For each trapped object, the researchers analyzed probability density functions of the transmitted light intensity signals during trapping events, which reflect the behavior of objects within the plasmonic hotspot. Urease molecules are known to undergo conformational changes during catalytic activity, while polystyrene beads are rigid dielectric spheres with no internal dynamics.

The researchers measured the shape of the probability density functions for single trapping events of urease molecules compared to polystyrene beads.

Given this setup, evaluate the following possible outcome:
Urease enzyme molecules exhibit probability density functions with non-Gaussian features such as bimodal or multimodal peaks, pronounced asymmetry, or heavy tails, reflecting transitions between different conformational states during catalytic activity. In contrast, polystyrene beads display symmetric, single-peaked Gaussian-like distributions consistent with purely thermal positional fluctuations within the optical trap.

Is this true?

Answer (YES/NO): YES